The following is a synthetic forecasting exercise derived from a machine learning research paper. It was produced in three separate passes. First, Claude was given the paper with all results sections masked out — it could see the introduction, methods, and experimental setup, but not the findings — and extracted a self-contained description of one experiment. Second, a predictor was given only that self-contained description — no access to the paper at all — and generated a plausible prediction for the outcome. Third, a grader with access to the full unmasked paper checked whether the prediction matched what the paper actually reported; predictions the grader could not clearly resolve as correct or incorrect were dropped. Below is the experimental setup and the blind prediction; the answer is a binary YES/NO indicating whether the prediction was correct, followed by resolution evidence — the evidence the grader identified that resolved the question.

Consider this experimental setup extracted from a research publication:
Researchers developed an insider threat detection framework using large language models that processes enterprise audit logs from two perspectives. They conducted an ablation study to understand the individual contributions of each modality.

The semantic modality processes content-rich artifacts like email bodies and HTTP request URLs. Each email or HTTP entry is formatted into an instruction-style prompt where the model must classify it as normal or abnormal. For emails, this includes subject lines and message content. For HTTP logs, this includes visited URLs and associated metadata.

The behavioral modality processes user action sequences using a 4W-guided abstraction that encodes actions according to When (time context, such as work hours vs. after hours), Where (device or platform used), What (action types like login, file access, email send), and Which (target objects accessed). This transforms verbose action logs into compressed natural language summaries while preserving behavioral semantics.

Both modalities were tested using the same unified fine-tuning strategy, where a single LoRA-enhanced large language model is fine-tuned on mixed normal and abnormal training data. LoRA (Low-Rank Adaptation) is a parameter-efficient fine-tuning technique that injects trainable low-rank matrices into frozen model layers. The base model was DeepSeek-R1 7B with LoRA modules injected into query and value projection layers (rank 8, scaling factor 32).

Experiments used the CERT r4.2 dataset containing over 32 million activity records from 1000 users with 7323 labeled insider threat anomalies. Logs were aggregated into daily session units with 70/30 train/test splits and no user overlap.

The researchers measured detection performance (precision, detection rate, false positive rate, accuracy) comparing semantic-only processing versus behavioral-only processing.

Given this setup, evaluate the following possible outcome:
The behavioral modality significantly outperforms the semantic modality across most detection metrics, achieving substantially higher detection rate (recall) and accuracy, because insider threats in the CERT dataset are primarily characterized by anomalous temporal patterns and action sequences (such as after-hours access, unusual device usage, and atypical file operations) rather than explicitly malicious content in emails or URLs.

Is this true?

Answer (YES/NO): NO